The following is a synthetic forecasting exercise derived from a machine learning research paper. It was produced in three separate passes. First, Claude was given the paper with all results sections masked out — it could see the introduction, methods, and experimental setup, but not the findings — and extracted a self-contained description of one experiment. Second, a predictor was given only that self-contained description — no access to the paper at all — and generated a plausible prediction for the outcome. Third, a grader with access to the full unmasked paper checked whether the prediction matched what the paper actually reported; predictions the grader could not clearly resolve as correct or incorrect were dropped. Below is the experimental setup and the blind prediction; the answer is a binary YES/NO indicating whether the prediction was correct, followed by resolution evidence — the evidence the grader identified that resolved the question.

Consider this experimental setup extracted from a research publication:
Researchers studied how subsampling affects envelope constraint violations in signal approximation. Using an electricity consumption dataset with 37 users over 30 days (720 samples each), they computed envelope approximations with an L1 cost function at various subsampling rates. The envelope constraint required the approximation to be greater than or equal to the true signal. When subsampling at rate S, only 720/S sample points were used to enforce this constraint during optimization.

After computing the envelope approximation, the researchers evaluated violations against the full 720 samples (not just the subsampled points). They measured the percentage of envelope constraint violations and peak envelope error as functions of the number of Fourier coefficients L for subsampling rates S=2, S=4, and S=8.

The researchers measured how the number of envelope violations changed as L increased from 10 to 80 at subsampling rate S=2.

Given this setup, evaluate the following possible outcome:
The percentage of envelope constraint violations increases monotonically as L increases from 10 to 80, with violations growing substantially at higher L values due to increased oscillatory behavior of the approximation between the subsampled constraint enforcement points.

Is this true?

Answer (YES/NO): NO